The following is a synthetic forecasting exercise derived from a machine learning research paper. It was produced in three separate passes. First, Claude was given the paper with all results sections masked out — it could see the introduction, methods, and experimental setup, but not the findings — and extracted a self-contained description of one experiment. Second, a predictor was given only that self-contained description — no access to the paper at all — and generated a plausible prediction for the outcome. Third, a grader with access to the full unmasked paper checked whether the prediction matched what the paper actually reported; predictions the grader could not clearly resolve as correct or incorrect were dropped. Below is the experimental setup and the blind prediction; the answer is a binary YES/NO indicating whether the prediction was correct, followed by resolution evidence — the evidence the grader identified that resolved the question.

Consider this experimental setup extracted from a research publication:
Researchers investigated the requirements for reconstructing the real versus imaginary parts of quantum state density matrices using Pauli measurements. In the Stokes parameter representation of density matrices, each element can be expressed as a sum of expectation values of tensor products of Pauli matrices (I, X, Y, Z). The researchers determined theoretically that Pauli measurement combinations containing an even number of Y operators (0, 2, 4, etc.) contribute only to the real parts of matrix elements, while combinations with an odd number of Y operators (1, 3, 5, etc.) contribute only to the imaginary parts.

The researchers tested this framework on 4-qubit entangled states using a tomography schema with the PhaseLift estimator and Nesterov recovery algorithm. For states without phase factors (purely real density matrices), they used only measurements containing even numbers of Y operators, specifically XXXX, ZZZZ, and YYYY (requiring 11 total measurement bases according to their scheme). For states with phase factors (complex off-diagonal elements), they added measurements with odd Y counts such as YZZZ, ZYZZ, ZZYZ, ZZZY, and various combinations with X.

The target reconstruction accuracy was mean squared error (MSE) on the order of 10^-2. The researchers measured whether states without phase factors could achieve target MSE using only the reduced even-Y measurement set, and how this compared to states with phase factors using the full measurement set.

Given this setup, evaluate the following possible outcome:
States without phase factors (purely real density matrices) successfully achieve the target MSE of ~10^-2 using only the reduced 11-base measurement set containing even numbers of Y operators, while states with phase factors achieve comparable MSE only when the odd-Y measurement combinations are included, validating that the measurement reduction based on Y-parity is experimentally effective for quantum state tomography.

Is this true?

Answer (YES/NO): YES